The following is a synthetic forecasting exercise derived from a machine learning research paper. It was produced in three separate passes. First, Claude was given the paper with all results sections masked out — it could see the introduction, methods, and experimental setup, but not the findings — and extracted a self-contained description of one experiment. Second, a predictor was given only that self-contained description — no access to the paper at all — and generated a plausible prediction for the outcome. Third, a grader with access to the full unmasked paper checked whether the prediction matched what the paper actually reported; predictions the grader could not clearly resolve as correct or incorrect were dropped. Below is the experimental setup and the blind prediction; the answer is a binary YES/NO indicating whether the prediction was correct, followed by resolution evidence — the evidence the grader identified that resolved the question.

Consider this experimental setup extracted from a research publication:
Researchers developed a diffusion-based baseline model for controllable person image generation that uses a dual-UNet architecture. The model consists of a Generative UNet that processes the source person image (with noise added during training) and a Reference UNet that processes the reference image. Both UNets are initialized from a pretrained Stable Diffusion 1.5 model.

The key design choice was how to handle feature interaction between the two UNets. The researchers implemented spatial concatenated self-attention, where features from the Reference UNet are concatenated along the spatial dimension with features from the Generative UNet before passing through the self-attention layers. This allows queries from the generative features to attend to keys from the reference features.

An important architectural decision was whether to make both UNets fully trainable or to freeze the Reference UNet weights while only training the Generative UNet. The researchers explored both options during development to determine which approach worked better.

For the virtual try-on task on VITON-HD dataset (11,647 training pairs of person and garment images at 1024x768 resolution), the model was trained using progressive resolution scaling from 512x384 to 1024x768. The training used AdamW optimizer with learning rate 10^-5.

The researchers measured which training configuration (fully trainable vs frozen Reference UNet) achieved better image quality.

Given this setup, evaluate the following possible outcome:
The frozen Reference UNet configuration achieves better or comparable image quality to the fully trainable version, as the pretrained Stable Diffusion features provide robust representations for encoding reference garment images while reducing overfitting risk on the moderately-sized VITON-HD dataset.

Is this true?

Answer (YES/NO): NO